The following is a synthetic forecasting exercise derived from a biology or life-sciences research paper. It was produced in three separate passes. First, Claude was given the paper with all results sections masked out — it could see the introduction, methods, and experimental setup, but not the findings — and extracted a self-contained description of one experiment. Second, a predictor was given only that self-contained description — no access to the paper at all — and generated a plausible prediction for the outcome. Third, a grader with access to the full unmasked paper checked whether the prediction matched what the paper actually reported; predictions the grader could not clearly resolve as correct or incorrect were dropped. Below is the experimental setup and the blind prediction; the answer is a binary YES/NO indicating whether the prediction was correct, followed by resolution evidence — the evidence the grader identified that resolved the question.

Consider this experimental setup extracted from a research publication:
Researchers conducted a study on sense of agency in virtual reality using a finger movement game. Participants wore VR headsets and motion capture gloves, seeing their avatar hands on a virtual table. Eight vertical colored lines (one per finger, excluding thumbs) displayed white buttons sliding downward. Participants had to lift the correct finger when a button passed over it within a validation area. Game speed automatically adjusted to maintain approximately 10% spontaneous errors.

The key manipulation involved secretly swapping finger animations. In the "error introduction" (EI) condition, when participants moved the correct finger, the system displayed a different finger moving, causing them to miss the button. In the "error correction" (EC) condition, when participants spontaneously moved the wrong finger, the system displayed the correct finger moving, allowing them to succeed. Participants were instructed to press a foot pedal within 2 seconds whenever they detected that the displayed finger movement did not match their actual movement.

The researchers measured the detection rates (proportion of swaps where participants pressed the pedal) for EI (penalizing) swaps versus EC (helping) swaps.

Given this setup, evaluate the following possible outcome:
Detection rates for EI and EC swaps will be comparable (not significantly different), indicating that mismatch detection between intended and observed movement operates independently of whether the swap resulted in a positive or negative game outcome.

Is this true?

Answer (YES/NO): NO